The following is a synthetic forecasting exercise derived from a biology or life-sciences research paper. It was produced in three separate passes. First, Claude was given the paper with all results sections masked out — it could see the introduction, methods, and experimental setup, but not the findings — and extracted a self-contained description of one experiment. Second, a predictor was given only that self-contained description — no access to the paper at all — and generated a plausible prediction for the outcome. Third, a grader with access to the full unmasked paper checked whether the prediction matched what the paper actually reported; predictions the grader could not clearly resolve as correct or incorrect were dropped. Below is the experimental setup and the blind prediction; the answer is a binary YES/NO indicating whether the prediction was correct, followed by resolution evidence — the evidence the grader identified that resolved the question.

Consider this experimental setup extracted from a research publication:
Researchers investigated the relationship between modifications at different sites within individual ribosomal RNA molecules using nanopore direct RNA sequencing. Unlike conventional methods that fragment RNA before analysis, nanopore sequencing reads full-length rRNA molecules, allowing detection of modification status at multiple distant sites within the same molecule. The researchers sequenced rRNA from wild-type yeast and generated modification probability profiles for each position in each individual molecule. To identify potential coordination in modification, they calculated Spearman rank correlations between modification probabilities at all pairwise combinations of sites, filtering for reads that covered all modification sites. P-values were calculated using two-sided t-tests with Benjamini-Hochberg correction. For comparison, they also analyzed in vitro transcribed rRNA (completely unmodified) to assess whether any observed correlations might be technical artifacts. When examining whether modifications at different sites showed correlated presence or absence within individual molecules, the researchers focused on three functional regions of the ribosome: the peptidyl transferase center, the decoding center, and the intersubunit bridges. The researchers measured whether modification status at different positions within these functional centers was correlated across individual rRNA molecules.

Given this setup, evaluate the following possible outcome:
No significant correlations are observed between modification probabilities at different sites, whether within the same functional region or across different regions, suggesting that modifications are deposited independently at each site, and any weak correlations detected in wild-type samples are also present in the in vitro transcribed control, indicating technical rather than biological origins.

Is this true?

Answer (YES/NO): NO